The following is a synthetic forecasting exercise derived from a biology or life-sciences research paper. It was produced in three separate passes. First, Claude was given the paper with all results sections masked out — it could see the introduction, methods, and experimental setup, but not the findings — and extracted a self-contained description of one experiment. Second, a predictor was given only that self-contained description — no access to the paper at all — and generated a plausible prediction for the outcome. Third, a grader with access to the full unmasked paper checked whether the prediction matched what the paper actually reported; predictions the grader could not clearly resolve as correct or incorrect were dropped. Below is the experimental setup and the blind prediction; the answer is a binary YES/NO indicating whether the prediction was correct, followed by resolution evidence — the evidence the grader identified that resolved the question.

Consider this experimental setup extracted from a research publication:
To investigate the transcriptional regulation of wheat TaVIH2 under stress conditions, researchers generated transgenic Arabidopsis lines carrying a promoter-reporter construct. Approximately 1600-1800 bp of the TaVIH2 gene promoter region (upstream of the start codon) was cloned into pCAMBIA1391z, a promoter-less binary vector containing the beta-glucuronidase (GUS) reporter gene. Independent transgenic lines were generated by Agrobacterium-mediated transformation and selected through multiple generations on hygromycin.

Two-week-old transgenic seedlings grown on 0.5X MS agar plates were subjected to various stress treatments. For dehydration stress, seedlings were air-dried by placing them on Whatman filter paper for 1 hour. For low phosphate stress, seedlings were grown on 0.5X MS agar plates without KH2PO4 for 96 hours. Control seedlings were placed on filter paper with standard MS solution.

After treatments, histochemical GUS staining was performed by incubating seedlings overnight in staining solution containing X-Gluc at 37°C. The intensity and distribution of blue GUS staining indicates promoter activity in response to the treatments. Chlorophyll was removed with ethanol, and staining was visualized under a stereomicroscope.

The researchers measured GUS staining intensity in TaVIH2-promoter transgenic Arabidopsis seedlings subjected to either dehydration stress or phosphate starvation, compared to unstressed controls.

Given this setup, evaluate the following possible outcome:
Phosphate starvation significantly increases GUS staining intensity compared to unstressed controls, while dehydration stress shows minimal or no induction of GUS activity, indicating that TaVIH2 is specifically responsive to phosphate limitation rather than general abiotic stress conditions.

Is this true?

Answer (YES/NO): NO